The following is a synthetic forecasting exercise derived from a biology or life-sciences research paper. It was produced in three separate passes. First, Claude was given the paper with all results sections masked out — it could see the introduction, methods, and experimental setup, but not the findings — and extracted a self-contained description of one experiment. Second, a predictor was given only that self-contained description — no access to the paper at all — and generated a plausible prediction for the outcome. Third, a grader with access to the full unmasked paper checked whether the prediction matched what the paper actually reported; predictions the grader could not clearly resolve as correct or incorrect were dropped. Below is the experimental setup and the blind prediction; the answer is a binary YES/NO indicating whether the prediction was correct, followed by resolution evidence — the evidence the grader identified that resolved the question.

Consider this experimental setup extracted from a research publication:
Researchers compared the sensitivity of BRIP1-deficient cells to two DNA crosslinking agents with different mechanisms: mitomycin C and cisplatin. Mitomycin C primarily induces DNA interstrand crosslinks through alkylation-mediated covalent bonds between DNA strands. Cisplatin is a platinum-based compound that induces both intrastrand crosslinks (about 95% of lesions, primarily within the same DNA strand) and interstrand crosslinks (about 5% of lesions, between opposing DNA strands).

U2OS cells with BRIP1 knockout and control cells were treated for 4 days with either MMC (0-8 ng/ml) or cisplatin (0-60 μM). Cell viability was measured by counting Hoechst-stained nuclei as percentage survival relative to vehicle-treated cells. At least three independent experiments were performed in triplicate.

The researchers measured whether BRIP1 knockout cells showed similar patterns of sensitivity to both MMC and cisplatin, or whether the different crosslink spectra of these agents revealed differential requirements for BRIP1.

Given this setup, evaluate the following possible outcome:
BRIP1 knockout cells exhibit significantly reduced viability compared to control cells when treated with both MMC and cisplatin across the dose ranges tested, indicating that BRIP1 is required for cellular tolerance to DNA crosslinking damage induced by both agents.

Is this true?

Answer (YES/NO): YES